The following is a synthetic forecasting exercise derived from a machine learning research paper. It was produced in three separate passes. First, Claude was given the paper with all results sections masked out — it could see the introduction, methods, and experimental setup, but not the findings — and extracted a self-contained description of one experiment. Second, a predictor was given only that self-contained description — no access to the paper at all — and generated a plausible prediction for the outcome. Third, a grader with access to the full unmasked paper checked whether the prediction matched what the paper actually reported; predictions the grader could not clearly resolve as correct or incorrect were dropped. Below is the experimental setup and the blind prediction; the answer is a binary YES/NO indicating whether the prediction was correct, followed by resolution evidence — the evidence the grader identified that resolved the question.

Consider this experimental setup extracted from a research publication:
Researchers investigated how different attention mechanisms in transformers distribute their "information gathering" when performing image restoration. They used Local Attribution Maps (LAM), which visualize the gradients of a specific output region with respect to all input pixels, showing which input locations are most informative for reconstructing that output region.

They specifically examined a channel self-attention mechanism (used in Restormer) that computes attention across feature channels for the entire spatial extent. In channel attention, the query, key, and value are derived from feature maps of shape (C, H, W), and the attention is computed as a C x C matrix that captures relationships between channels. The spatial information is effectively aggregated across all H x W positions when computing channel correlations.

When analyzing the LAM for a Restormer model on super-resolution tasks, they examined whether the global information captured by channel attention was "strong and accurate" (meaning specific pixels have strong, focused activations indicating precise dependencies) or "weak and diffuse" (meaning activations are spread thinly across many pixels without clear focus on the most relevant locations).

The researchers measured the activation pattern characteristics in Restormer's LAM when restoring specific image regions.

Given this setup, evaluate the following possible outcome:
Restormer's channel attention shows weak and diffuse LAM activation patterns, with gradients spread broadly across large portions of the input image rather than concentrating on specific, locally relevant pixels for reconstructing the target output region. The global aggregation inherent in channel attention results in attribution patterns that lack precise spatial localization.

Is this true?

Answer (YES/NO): YES